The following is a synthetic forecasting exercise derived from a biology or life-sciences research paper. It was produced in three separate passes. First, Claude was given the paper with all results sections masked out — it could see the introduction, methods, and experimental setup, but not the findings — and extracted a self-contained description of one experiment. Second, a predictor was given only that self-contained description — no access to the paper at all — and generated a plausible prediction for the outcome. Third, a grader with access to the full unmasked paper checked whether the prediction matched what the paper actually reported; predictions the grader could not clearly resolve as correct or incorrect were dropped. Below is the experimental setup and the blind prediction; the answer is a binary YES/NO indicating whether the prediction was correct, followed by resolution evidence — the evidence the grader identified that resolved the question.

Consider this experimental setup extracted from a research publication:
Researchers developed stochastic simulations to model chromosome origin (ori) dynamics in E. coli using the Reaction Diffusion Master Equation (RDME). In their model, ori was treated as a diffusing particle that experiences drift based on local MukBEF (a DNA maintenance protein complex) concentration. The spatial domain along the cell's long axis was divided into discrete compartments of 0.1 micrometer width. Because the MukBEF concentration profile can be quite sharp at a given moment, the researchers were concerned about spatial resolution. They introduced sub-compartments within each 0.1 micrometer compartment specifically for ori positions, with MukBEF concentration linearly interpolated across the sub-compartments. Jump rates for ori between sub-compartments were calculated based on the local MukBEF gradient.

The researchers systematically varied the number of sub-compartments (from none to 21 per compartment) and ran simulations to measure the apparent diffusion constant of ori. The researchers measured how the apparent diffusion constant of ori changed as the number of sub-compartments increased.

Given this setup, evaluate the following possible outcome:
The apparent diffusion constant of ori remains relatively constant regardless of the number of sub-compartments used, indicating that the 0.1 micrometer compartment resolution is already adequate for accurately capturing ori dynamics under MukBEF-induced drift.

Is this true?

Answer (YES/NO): NO